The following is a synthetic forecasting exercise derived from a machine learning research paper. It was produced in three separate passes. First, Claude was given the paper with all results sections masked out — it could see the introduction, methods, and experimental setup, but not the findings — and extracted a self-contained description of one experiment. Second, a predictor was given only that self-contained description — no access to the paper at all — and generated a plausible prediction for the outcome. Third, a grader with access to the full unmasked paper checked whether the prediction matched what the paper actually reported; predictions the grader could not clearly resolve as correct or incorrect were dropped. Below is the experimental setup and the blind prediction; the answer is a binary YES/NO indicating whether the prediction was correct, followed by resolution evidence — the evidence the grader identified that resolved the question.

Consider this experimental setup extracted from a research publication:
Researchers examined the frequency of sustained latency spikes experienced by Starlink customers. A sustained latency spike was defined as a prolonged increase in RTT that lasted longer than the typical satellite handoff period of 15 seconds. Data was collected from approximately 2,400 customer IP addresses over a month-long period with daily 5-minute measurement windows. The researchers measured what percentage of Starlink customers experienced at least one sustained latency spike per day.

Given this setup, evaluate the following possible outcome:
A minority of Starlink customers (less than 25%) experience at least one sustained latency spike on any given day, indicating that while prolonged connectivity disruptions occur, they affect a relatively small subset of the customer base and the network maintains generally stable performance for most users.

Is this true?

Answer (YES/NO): NO